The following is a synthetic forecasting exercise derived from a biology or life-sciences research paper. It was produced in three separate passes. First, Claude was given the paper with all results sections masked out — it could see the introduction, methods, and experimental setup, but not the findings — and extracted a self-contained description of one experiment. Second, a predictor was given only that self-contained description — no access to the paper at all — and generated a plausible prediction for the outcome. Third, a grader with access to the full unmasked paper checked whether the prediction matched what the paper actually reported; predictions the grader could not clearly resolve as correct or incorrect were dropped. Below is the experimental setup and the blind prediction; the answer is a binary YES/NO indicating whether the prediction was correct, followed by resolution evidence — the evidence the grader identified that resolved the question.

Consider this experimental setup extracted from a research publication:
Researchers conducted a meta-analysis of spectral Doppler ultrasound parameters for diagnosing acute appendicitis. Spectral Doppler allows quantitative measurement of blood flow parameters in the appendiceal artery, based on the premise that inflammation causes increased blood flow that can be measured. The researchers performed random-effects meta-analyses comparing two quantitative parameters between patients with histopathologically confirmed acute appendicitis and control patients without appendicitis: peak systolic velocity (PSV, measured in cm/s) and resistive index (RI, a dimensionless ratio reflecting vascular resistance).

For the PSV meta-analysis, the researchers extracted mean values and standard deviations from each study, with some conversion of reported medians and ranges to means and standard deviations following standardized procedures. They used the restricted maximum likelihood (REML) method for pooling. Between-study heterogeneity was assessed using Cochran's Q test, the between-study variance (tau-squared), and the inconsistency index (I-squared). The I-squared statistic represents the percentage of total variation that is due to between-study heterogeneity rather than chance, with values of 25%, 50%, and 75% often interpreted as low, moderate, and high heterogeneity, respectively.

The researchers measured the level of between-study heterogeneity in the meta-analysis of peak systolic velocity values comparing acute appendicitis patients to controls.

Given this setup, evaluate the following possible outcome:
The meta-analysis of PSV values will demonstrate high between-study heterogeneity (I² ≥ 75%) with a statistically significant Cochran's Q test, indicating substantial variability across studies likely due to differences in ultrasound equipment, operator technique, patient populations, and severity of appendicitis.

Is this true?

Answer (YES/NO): NO